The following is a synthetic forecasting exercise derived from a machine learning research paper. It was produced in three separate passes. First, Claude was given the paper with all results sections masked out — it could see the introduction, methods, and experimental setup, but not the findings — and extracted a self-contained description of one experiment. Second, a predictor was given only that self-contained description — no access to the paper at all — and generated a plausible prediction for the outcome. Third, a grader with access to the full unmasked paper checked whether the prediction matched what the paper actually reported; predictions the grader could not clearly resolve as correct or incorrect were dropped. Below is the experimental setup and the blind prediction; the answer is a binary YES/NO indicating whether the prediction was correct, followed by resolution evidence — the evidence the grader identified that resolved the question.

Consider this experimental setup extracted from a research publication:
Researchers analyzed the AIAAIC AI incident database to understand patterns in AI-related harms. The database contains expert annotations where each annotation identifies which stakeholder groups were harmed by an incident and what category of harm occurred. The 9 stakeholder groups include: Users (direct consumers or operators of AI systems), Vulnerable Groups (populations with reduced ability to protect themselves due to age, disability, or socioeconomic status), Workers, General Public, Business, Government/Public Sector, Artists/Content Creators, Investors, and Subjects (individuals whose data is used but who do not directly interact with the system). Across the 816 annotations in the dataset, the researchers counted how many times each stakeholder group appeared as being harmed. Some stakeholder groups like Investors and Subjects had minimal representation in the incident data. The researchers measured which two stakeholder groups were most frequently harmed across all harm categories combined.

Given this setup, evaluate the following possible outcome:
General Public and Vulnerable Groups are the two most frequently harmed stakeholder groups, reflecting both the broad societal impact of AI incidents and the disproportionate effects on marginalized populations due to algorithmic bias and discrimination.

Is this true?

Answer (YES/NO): NO